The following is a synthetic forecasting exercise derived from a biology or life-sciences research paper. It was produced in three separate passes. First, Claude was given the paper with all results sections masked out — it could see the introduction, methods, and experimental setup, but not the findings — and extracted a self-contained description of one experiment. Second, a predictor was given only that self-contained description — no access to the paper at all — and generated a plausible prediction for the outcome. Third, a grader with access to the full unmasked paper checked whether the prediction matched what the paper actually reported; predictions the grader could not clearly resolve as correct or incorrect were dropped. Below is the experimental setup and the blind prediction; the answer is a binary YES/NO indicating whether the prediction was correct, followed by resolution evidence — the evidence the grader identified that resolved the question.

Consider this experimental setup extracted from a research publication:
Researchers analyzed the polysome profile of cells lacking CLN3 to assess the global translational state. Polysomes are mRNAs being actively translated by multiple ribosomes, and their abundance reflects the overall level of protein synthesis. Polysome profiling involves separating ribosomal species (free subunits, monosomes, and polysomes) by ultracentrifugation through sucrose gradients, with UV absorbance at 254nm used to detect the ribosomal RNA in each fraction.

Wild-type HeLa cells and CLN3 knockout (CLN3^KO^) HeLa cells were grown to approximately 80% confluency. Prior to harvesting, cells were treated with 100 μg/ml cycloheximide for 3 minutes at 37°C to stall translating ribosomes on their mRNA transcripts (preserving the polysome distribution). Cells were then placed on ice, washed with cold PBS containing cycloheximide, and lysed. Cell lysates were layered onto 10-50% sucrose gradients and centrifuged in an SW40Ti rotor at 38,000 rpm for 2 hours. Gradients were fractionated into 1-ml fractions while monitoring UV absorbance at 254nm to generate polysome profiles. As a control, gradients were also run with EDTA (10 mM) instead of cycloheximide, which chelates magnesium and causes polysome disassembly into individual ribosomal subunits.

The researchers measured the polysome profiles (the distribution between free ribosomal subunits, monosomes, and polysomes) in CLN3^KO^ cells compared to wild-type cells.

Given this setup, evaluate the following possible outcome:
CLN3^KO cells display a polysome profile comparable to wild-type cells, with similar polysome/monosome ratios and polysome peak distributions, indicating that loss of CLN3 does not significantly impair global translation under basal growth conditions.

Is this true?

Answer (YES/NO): NO